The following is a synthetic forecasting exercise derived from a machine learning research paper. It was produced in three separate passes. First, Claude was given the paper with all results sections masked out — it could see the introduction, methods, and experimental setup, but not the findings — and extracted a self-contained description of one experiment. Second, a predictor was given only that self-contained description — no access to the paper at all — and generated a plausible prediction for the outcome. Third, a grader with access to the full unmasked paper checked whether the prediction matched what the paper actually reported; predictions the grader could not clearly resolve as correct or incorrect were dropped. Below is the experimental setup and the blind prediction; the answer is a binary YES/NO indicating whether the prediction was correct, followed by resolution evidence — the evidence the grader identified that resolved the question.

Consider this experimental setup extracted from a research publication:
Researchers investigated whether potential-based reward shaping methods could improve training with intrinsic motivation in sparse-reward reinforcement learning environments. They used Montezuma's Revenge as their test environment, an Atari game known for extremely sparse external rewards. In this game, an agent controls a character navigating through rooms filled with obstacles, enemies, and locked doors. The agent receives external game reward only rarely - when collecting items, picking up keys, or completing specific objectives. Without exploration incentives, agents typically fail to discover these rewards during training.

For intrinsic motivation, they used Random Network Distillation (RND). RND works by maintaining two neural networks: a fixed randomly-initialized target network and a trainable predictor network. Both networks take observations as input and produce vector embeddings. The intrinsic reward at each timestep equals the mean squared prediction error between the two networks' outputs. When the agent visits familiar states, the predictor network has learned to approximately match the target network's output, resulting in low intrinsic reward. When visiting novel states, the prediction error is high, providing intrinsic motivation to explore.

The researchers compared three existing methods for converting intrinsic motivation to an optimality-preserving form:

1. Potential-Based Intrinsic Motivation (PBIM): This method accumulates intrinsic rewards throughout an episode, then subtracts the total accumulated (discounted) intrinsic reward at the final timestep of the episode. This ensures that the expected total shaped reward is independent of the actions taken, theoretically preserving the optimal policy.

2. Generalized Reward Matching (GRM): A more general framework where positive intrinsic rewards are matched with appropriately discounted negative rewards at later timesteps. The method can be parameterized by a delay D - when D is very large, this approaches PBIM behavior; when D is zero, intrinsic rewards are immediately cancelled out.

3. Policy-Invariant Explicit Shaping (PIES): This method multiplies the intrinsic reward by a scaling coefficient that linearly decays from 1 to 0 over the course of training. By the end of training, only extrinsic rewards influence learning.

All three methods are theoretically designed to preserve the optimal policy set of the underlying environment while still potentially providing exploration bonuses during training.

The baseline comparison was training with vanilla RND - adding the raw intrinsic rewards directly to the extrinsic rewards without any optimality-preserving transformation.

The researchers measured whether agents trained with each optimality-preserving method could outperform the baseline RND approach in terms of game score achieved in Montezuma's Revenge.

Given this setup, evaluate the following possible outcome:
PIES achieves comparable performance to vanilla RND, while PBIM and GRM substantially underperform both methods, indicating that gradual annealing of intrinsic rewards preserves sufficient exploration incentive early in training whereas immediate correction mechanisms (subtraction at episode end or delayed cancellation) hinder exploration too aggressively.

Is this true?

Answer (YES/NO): NO